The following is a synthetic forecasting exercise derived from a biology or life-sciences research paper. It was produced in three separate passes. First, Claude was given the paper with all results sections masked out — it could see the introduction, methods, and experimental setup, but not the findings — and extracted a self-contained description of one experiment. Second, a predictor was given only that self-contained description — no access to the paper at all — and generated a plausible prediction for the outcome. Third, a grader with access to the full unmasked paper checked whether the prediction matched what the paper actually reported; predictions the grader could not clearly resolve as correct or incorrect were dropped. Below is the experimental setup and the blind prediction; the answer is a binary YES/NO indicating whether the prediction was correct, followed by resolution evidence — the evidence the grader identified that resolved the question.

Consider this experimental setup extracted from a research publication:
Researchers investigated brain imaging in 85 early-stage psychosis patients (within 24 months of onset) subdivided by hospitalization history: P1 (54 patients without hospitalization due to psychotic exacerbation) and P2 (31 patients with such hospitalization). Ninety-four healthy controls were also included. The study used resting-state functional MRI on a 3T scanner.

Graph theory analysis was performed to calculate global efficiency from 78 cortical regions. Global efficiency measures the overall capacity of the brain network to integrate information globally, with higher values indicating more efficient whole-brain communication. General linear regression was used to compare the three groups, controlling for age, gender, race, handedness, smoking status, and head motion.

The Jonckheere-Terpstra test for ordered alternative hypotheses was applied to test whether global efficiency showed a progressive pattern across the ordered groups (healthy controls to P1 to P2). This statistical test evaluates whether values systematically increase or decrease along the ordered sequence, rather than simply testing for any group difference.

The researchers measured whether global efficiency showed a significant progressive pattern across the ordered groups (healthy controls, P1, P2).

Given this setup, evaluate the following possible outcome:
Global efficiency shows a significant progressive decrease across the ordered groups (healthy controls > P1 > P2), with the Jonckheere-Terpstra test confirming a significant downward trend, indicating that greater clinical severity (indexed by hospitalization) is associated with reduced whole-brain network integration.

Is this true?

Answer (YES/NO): YES